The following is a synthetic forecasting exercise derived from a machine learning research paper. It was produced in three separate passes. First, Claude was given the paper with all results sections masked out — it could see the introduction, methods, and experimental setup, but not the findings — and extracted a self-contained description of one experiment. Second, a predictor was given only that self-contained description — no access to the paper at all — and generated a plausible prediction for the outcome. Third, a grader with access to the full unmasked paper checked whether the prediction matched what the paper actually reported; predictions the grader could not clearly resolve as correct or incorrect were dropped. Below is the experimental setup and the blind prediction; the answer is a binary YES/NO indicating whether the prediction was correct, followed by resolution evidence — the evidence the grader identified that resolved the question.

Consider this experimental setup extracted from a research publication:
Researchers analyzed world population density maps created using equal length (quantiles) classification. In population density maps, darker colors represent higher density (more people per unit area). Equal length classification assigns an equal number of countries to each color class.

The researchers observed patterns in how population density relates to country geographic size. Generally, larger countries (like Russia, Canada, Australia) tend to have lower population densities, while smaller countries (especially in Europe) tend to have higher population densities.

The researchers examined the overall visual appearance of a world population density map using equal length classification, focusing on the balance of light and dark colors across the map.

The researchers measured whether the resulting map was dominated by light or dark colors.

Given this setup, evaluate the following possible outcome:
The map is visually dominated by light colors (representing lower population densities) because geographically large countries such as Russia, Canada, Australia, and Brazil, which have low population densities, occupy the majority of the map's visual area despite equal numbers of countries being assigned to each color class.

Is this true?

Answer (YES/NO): YES